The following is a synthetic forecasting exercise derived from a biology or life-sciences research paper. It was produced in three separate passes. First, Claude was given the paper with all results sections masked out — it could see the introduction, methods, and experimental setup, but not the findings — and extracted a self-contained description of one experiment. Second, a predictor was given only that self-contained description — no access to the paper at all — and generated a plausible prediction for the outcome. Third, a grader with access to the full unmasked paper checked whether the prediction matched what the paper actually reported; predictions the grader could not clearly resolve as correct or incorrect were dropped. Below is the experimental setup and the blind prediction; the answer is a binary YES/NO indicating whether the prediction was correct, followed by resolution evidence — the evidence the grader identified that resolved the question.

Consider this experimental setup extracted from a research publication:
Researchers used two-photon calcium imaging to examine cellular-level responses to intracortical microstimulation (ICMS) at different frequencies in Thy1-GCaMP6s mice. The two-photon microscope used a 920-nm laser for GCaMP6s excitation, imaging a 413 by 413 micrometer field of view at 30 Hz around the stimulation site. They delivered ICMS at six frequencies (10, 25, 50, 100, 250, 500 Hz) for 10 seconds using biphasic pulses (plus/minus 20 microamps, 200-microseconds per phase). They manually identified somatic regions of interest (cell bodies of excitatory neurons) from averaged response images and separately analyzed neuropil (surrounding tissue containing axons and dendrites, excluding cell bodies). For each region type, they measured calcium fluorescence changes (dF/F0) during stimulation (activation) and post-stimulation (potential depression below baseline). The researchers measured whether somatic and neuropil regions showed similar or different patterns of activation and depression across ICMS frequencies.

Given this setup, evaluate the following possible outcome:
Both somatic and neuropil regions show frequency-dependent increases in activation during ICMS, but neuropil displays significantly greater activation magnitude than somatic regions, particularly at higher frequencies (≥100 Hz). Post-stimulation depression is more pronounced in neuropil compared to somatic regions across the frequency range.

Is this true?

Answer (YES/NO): NO